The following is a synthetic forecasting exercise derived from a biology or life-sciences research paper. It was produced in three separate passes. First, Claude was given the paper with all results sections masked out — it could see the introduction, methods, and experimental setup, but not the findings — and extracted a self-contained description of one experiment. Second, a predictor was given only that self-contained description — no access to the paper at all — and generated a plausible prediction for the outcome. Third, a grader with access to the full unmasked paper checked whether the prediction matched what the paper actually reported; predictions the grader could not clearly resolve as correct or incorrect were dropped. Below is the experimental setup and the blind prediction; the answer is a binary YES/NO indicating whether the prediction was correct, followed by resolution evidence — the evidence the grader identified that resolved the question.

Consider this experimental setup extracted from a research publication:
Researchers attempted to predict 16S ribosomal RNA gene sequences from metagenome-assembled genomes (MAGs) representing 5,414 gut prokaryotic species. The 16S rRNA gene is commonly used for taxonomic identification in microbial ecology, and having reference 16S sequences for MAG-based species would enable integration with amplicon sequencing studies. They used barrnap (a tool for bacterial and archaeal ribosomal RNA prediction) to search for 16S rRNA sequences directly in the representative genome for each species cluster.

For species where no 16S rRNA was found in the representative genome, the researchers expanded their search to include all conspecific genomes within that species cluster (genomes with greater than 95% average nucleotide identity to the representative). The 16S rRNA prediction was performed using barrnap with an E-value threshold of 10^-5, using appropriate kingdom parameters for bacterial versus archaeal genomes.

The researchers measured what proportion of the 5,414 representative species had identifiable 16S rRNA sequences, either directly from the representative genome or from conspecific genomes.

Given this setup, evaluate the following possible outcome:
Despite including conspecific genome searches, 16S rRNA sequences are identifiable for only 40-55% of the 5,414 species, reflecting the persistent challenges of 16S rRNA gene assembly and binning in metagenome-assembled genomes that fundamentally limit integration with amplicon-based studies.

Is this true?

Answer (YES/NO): YES